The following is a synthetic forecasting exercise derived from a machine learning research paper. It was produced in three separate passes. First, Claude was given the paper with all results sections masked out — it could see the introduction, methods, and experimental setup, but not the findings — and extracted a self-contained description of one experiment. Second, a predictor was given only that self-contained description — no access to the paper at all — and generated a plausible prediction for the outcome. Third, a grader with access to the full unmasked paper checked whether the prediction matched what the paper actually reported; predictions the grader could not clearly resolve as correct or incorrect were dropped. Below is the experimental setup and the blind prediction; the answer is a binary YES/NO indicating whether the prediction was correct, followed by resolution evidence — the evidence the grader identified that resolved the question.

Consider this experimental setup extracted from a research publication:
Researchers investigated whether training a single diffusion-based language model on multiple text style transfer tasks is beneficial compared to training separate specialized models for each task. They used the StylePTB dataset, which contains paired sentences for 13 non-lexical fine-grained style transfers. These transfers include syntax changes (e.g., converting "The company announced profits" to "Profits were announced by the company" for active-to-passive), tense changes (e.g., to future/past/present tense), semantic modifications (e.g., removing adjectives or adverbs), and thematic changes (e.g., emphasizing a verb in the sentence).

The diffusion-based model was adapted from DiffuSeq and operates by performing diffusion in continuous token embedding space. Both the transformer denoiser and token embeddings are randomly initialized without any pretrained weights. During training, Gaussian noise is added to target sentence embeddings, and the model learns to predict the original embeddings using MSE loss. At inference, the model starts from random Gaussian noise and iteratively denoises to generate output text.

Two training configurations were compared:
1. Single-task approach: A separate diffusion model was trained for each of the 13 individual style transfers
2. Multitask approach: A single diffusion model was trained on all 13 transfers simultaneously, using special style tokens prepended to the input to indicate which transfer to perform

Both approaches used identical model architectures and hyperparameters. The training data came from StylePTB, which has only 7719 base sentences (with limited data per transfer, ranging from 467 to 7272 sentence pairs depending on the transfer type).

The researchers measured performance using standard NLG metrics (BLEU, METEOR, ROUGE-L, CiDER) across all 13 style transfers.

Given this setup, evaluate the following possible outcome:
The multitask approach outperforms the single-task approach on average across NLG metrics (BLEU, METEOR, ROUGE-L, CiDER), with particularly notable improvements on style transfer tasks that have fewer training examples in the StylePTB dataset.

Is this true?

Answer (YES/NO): NO